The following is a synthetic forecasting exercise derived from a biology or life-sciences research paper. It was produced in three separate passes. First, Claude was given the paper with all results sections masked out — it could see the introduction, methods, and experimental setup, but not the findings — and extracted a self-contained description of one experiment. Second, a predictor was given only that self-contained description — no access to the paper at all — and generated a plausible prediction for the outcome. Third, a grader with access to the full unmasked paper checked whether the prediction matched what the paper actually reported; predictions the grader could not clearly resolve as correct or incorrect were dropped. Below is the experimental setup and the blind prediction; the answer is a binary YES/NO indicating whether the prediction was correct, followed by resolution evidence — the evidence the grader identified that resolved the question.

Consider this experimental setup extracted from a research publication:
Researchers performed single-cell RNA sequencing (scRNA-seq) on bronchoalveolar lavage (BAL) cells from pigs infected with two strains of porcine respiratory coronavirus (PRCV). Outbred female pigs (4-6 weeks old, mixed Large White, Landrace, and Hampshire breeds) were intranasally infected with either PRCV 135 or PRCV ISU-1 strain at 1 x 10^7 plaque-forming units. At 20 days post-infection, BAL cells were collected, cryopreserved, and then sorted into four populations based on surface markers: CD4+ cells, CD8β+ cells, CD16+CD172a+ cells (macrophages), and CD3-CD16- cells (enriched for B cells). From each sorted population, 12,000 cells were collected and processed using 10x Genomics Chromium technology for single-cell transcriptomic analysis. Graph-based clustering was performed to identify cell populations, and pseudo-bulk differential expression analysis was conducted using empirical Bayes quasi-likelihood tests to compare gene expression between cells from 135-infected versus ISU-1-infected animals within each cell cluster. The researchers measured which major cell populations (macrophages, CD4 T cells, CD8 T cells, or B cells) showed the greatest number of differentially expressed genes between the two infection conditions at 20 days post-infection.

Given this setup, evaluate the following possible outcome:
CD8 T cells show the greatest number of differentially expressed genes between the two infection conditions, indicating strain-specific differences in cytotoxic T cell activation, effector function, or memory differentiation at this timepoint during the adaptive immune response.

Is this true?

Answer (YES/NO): NO